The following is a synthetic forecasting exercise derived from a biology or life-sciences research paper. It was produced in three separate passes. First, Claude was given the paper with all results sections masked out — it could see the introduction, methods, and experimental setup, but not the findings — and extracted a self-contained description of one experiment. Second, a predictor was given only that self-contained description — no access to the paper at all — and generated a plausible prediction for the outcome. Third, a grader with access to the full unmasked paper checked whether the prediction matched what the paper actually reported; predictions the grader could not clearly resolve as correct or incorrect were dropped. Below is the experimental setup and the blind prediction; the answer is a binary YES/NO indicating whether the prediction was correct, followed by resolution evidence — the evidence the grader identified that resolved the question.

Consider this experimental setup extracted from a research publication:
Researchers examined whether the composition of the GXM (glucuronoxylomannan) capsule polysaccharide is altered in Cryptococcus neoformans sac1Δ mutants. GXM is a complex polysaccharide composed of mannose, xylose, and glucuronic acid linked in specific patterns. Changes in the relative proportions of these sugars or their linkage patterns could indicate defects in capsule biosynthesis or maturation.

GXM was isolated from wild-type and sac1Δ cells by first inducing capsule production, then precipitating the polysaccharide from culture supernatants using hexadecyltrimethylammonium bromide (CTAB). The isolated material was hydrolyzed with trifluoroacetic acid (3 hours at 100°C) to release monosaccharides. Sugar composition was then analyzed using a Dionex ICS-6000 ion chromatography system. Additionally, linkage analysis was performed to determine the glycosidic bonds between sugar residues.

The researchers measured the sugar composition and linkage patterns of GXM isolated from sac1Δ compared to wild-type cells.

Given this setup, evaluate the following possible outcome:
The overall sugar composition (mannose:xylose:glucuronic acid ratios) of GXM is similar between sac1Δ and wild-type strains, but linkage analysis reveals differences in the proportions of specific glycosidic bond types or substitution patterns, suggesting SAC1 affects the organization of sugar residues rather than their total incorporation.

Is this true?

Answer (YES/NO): NO